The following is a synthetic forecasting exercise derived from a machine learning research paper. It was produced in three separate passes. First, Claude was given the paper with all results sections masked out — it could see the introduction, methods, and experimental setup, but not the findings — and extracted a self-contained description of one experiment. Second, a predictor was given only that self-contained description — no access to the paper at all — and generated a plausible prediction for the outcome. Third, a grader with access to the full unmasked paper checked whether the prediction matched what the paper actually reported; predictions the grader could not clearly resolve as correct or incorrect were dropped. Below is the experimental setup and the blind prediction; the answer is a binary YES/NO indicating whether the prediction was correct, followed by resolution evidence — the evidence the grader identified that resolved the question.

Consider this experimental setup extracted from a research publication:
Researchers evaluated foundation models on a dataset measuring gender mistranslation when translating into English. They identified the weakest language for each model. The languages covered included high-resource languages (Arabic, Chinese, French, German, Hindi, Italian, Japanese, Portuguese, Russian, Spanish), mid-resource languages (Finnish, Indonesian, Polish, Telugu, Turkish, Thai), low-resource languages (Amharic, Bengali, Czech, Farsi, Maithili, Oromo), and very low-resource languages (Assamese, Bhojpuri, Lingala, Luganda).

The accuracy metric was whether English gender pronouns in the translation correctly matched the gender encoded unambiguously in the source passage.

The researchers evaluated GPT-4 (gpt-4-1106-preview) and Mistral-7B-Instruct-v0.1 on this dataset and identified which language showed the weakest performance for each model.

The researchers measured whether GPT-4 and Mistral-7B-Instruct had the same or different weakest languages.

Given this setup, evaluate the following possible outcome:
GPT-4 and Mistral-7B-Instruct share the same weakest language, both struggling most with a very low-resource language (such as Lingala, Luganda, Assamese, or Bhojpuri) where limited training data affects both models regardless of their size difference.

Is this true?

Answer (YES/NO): YES